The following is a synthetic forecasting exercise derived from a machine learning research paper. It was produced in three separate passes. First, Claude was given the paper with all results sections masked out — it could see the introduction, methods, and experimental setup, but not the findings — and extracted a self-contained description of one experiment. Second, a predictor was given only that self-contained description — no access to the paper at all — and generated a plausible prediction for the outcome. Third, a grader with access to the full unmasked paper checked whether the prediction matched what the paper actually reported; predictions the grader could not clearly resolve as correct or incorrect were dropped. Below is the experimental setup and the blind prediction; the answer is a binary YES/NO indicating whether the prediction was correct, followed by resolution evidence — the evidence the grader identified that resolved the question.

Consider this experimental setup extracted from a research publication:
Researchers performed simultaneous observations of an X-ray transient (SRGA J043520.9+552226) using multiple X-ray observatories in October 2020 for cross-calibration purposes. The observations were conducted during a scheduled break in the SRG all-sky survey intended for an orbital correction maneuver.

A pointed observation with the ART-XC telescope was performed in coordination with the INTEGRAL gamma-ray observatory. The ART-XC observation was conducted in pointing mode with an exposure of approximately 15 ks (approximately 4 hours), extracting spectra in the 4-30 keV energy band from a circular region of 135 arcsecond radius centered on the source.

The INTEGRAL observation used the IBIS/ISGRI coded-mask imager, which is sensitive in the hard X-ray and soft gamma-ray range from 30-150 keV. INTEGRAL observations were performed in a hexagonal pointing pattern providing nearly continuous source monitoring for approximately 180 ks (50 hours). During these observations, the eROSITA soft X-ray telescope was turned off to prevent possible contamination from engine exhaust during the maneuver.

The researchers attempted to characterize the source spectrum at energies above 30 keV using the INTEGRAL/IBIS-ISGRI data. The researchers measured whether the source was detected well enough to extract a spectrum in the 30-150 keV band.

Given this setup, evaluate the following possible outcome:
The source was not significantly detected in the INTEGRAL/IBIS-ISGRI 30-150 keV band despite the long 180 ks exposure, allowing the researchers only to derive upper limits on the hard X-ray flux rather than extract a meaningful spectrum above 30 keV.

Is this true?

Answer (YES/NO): NO